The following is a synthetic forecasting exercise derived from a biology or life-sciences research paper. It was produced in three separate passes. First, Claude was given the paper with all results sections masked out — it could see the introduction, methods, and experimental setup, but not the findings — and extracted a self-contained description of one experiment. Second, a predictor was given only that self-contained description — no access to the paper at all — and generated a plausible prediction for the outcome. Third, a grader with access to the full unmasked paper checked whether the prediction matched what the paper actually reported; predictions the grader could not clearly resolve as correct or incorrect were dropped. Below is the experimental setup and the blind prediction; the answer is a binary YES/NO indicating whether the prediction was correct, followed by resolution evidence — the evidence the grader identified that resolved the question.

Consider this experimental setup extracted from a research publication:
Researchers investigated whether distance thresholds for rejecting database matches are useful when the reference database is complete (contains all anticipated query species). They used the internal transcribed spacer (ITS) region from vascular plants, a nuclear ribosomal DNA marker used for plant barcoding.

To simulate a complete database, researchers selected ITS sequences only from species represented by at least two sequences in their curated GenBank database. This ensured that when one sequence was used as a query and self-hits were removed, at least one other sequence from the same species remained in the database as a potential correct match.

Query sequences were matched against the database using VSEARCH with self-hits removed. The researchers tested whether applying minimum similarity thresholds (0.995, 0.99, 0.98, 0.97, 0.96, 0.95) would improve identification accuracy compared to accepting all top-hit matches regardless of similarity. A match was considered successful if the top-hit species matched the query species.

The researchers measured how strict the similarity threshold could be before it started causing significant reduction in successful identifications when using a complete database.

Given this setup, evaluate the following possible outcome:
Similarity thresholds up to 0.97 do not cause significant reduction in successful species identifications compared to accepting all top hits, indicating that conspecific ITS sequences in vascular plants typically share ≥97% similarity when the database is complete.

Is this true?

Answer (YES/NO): YES